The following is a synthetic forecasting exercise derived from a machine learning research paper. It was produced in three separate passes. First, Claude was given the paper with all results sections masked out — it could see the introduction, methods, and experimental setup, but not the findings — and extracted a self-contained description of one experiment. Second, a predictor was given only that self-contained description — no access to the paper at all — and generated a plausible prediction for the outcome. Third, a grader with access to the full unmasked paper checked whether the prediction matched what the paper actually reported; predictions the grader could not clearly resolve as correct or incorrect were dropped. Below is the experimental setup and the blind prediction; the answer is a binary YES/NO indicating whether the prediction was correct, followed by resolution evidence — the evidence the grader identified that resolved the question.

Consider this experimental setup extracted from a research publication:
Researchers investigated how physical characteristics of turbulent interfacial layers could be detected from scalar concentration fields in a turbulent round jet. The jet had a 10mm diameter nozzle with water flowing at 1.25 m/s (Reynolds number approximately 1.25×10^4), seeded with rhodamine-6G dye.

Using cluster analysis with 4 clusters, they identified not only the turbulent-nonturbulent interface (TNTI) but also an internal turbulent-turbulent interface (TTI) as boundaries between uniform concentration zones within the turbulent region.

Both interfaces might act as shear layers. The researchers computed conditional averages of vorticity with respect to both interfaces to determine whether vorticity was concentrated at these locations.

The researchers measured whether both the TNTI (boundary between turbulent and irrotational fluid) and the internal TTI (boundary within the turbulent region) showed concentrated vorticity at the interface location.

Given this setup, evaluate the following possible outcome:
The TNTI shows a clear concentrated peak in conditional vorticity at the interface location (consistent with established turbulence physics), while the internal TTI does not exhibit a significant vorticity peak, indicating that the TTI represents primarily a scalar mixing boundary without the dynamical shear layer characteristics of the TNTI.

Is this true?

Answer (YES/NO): NO